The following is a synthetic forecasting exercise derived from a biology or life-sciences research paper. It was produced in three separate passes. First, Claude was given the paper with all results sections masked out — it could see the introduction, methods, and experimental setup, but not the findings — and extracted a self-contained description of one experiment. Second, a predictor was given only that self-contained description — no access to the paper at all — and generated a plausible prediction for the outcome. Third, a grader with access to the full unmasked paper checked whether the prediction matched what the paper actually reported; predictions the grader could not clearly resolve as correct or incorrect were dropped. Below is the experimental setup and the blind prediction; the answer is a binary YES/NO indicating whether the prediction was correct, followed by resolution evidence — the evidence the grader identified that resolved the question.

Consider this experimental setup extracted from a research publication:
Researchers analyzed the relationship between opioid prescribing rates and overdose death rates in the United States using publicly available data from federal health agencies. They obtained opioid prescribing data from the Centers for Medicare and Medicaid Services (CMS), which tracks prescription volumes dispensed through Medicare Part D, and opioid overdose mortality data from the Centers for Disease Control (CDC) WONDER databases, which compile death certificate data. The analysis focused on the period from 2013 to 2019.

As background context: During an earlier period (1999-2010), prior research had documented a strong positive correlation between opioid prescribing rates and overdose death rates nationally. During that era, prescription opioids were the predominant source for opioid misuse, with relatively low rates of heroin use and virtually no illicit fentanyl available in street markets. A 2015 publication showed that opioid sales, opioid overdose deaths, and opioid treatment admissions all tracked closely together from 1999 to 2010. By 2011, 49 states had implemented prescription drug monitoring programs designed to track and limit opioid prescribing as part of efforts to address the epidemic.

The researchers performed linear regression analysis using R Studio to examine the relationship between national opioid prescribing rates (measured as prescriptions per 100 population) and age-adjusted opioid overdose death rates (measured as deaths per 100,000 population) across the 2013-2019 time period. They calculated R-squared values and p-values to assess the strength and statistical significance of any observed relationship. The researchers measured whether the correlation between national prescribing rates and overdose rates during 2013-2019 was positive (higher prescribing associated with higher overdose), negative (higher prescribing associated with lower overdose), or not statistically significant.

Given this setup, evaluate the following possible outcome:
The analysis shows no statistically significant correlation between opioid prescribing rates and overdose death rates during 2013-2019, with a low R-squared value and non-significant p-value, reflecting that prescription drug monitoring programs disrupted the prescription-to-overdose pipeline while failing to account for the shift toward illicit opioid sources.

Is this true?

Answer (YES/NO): NO